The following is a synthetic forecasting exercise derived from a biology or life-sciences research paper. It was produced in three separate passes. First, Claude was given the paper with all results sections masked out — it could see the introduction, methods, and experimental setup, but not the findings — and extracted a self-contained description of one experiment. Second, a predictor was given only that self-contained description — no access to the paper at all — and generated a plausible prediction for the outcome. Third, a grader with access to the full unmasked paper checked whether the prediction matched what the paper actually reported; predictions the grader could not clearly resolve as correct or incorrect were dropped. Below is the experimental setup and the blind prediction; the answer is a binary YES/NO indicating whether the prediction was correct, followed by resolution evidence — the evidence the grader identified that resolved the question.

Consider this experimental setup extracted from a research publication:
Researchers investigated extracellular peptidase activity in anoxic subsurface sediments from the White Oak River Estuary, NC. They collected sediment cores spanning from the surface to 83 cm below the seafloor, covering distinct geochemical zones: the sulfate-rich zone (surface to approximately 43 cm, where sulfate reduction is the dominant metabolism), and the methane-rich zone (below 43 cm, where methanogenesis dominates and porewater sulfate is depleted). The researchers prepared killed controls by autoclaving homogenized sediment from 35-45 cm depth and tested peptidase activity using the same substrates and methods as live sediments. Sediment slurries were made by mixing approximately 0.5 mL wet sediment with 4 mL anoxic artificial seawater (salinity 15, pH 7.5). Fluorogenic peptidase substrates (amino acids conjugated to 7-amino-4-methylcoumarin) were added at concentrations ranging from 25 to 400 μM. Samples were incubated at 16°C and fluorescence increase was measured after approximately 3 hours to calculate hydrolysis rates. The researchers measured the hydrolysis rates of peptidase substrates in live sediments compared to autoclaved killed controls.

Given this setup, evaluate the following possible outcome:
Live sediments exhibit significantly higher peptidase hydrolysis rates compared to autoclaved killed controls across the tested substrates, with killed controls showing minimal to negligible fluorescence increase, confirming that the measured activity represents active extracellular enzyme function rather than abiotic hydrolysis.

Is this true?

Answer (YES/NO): YES